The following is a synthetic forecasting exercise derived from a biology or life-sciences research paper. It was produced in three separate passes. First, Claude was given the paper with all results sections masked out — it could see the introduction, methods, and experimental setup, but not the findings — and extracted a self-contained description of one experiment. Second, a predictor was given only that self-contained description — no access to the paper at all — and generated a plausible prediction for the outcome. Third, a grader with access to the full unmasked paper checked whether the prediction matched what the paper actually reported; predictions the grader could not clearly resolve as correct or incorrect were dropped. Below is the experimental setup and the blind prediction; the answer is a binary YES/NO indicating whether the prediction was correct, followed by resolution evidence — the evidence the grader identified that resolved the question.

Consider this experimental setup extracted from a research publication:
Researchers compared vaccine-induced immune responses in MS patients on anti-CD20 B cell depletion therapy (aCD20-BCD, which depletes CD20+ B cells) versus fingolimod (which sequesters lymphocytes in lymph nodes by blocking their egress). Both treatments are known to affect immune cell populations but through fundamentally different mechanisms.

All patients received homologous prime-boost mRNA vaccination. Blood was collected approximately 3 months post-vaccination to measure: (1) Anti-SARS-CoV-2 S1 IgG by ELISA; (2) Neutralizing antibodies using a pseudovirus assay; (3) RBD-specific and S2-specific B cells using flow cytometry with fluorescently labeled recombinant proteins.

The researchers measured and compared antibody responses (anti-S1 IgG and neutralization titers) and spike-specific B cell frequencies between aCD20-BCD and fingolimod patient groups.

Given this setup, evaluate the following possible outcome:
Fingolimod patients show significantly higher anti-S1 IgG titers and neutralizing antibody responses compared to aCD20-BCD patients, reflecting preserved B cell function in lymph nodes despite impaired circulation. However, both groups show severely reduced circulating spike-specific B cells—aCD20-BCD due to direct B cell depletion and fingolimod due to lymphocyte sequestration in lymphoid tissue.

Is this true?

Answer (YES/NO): NO